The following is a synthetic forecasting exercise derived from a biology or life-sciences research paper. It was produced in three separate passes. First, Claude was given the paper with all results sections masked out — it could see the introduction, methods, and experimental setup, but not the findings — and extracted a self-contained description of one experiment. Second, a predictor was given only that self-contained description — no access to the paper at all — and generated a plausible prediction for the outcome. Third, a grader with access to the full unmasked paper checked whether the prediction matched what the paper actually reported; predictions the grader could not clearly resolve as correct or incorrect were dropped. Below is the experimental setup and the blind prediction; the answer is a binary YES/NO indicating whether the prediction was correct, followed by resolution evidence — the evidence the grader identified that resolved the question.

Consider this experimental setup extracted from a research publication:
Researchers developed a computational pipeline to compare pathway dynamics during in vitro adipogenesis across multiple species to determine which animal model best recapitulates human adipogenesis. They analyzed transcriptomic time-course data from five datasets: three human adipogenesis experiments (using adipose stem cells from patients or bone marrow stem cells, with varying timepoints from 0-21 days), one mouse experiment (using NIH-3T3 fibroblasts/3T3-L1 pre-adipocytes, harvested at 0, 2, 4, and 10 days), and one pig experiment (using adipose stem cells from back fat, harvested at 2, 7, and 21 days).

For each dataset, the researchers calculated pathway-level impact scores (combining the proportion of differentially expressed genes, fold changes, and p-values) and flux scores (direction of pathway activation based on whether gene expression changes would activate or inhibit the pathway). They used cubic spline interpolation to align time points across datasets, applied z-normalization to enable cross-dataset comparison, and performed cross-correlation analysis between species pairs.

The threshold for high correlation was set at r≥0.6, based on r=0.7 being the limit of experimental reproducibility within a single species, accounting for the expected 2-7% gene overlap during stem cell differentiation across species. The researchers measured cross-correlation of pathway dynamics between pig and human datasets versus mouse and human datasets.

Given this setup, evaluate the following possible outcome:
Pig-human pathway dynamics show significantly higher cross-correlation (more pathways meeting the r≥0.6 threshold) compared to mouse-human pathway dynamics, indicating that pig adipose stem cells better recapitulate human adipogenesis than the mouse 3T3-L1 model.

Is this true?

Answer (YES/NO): YES